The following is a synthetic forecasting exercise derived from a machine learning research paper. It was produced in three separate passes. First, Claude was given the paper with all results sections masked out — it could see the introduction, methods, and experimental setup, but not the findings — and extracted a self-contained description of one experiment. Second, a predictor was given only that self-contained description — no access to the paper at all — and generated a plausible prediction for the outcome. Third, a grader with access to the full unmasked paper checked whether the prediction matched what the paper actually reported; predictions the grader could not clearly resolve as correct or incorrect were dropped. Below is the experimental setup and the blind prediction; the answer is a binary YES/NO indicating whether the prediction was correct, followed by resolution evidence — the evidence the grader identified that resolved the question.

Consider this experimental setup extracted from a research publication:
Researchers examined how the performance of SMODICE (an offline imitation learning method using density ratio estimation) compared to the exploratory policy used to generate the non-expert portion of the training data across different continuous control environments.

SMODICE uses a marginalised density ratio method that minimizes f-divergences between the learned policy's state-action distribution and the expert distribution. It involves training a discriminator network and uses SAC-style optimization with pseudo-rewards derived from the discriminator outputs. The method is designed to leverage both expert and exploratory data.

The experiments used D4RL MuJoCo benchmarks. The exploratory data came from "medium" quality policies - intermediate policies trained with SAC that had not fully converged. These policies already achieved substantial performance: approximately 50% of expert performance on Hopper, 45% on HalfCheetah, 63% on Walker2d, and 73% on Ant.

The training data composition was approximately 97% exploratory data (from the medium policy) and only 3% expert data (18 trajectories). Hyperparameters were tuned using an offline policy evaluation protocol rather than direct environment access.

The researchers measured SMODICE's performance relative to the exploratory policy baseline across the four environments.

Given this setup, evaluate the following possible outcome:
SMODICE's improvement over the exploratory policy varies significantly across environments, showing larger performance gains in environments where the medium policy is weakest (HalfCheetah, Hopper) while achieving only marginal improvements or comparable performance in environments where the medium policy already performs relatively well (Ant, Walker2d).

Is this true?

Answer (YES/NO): NO